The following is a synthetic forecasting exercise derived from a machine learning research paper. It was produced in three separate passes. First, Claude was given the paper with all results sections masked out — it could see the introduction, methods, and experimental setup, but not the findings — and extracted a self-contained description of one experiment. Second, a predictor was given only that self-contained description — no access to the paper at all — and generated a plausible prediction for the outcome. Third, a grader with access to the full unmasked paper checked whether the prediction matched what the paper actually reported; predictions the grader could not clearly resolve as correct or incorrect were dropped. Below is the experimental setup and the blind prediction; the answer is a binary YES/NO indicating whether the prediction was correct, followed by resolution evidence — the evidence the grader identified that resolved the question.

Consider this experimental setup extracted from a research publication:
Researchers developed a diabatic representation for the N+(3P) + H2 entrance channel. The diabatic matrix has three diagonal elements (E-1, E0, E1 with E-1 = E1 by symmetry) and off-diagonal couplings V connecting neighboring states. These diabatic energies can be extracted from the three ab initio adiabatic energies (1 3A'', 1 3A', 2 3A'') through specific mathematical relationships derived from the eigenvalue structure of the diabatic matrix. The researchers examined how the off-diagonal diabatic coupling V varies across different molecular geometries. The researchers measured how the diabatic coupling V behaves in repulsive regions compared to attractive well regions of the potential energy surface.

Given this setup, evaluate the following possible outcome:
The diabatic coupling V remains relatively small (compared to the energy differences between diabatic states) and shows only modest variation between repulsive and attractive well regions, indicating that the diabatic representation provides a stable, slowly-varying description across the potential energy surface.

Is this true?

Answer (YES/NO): NO